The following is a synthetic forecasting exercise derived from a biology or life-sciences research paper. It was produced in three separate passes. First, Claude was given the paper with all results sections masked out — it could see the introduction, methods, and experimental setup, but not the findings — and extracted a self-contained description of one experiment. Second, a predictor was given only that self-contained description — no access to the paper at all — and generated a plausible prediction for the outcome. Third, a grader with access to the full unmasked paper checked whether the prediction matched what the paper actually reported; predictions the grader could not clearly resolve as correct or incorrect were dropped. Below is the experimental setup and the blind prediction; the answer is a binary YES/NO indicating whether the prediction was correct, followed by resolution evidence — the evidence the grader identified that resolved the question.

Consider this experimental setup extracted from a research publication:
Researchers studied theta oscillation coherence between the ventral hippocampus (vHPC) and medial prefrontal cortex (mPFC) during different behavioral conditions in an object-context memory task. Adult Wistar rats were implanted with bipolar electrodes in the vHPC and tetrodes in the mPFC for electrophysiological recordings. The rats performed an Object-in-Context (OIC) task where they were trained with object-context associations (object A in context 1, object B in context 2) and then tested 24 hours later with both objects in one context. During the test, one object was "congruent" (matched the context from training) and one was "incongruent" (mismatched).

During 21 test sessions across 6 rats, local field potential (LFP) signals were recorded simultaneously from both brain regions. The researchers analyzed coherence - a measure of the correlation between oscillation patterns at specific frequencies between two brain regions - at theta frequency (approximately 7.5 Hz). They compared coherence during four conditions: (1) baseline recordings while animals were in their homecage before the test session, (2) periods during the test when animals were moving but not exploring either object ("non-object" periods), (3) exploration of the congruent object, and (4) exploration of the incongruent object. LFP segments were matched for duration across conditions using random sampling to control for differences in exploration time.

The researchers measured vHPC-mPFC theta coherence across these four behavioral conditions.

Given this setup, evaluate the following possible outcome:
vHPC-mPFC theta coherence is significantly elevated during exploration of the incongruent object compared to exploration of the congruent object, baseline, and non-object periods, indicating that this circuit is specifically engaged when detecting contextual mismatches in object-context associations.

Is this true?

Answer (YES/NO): YES